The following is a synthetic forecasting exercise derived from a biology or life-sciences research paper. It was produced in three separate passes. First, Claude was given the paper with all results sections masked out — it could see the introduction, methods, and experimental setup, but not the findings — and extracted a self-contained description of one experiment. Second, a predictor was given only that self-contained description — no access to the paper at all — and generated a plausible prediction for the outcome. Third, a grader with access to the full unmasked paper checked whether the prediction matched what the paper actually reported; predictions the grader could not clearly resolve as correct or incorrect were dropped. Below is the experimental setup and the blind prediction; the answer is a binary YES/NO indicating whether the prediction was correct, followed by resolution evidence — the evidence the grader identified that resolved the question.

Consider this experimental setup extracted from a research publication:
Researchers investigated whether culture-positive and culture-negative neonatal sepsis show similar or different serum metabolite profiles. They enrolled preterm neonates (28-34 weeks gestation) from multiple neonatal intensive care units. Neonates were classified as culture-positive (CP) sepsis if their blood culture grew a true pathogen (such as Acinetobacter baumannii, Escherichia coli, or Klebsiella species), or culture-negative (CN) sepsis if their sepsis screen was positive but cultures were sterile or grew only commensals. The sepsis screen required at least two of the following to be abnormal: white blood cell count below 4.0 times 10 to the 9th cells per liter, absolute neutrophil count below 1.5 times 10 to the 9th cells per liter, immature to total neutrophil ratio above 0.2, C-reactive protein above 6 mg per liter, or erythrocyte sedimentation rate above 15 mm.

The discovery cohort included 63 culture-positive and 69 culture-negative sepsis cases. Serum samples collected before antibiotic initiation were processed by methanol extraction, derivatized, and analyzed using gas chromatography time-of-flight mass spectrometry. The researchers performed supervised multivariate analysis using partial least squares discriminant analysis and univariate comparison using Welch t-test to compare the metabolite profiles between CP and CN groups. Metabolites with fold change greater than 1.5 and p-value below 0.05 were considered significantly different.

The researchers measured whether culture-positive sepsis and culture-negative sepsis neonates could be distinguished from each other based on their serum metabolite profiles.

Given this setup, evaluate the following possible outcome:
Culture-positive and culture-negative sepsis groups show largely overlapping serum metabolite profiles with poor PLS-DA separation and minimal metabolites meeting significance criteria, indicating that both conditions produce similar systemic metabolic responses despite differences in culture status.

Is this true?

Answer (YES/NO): NO